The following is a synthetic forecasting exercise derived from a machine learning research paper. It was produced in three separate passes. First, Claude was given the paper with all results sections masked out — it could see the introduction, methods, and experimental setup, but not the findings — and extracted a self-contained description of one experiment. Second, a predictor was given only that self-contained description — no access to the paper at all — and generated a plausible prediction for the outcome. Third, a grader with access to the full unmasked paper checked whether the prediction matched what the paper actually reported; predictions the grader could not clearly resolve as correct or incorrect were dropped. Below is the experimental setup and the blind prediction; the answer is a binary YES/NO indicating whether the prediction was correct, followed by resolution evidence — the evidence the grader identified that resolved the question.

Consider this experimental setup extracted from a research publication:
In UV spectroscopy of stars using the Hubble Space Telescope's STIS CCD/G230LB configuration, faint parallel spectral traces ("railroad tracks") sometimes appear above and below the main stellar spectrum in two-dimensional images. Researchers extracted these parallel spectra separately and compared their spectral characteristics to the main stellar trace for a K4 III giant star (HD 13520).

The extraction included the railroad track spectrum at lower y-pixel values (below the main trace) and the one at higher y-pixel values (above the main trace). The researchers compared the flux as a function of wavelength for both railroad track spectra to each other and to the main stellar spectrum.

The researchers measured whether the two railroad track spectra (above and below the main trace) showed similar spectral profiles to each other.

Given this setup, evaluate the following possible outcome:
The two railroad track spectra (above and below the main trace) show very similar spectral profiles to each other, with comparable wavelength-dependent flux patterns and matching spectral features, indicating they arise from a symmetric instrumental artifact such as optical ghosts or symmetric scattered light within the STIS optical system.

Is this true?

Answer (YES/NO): NO